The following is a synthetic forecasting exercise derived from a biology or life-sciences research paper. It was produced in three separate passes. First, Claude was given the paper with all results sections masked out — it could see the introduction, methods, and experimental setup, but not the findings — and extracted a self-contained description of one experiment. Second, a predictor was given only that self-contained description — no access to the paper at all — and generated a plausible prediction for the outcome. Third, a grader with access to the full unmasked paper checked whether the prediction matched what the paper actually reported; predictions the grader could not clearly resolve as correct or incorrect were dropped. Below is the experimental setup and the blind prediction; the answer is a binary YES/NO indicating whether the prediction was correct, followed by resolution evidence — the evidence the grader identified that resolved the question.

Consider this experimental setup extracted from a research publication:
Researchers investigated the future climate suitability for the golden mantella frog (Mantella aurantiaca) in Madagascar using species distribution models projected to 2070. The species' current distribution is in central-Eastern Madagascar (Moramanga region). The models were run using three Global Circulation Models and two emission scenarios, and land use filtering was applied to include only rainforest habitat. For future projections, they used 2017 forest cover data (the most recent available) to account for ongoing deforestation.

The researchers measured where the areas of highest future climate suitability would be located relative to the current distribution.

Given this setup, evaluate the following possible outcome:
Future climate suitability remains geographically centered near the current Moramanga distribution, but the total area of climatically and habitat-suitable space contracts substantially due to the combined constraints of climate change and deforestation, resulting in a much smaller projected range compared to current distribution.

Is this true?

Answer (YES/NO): NO